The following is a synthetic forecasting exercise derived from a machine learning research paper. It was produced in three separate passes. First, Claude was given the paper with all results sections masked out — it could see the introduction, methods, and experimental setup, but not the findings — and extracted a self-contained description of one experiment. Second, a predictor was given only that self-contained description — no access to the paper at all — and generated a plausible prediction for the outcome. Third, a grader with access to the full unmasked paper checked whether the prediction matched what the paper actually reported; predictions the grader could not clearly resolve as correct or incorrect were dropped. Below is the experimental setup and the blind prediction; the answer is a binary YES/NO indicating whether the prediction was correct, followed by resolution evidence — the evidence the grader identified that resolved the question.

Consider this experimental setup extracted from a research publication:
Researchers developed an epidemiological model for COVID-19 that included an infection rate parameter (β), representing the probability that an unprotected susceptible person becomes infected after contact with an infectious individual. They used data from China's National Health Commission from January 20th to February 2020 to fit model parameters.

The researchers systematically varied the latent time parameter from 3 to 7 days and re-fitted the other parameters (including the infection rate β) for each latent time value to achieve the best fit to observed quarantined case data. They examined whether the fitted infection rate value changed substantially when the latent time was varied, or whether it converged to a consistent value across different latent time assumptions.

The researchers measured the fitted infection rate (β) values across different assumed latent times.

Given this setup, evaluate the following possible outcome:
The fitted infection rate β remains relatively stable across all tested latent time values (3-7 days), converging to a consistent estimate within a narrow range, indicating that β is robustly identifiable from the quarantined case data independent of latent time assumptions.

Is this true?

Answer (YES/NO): YES